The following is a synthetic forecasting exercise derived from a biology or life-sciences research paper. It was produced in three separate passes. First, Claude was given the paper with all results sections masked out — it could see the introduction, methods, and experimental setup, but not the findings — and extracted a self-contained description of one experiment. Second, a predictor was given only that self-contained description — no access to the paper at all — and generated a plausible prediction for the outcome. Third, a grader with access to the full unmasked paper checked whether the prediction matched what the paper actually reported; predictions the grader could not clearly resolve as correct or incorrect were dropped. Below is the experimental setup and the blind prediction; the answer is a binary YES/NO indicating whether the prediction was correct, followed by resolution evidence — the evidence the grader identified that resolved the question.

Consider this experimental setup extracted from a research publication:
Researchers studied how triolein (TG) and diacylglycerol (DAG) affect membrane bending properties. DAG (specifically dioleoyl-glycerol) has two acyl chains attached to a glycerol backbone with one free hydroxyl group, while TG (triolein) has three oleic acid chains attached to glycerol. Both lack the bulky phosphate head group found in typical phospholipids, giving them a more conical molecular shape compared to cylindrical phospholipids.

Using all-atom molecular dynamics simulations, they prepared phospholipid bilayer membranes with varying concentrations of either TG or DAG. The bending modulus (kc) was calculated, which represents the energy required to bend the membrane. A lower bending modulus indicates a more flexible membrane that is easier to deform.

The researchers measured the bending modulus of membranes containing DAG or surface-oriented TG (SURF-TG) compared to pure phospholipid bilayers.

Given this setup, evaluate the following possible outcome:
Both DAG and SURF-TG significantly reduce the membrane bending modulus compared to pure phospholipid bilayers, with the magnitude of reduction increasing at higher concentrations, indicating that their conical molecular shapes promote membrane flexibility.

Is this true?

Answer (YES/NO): YES